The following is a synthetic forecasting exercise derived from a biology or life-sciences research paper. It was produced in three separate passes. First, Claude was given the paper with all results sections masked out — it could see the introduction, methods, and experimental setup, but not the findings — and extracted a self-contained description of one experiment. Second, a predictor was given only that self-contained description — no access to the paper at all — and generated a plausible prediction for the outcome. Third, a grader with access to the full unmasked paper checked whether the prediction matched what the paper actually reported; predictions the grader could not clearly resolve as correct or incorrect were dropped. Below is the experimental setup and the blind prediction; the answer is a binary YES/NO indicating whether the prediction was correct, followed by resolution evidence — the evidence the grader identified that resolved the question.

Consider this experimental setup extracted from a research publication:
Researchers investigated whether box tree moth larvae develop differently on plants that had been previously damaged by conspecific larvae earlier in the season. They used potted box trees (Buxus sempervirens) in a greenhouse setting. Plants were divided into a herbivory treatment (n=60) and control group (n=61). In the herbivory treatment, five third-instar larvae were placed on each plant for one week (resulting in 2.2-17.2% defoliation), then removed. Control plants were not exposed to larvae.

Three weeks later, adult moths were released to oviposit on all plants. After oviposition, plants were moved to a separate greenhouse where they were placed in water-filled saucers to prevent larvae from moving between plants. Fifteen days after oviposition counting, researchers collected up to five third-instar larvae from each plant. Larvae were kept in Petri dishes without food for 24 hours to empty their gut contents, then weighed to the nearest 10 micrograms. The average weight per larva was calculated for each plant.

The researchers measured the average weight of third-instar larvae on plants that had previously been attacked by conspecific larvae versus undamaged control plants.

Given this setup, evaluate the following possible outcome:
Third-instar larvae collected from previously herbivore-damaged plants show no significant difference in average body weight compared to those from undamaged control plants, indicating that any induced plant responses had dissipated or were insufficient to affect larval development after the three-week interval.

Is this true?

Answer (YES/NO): NO